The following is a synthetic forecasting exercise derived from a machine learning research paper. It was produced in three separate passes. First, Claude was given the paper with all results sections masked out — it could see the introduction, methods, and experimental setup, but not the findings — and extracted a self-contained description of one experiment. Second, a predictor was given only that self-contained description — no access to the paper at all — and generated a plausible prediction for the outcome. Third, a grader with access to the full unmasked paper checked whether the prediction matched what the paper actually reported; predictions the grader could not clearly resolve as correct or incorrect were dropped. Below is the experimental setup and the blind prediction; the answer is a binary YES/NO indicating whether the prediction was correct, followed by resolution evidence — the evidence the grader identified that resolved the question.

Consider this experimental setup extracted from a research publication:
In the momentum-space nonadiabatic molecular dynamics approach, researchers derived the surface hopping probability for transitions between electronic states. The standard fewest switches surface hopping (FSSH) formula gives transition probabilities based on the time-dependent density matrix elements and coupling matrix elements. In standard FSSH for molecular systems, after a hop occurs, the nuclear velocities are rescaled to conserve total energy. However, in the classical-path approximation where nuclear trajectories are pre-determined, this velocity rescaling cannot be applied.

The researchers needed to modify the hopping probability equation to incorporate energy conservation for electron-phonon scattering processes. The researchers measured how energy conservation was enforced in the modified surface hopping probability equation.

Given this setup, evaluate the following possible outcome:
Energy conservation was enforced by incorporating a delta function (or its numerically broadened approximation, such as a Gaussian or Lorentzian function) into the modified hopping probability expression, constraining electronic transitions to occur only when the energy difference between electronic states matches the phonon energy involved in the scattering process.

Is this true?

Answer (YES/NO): YES